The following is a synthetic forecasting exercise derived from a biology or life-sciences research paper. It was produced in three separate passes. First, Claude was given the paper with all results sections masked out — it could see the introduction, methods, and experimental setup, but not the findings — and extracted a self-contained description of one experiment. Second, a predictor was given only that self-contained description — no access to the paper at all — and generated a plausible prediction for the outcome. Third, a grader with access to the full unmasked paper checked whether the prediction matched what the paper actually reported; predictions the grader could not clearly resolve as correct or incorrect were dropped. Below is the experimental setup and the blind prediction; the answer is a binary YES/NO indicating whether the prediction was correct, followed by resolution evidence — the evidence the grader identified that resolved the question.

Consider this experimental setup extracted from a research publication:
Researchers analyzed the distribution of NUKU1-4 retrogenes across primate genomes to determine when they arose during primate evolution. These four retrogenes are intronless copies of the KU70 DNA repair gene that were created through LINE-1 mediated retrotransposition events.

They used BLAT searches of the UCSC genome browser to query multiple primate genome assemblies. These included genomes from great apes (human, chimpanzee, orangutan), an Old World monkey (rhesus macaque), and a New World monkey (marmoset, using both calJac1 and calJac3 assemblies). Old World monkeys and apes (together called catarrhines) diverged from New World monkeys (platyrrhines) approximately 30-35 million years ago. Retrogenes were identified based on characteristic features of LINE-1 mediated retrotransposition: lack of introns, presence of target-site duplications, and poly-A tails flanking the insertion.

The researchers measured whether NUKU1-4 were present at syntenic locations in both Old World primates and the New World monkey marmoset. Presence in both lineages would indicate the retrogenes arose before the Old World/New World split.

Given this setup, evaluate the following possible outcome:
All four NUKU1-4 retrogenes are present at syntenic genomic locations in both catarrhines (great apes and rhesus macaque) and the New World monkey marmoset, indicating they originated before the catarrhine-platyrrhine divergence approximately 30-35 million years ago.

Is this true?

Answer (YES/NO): NO